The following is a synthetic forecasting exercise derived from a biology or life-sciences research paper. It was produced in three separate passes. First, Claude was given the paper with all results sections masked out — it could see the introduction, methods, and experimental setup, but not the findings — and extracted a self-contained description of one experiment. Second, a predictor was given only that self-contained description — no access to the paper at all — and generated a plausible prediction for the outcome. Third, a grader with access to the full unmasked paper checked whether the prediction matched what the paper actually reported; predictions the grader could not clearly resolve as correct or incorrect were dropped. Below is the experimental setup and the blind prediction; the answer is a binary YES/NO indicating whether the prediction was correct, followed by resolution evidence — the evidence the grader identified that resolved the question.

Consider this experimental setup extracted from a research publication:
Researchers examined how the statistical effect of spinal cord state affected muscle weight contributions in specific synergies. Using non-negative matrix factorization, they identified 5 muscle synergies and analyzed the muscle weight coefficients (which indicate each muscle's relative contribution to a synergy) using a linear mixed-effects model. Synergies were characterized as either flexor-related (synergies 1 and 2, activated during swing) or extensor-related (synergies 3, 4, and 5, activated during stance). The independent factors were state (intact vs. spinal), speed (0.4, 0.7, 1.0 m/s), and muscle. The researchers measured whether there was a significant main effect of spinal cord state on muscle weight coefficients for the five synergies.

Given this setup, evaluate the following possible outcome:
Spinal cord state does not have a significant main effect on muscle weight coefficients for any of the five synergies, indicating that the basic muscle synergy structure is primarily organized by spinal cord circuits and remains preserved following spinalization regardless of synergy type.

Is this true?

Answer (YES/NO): NO